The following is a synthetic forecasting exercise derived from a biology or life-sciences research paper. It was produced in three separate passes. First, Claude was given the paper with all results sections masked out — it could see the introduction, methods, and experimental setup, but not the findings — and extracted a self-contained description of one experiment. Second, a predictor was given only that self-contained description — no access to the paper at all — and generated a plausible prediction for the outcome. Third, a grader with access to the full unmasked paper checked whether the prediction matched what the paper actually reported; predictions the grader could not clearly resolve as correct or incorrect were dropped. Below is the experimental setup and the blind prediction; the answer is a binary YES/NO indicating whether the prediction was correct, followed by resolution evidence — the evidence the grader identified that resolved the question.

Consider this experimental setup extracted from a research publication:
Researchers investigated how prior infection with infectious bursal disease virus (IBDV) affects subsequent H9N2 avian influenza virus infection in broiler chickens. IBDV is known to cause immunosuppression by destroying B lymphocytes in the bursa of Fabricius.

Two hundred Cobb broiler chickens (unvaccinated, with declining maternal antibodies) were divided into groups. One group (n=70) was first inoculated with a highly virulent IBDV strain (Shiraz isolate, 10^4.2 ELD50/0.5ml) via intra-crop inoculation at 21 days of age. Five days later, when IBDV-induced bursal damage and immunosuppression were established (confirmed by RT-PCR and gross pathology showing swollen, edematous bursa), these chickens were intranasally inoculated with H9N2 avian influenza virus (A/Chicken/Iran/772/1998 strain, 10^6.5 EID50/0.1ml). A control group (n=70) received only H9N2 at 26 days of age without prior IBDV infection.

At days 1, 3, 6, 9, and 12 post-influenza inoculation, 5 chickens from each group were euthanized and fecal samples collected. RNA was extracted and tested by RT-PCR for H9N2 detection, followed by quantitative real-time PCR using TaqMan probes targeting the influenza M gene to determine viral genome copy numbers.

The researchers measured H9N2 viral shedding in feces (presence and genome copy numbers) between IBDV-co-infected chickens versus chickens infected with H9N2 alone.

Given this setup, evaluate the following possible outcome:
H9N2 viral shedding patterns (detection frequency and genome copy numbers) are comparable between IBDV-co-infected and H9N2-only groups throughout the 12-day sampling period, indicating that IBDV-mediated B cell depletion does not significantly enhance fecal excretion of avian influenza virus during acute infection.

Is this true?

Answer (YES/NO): NO